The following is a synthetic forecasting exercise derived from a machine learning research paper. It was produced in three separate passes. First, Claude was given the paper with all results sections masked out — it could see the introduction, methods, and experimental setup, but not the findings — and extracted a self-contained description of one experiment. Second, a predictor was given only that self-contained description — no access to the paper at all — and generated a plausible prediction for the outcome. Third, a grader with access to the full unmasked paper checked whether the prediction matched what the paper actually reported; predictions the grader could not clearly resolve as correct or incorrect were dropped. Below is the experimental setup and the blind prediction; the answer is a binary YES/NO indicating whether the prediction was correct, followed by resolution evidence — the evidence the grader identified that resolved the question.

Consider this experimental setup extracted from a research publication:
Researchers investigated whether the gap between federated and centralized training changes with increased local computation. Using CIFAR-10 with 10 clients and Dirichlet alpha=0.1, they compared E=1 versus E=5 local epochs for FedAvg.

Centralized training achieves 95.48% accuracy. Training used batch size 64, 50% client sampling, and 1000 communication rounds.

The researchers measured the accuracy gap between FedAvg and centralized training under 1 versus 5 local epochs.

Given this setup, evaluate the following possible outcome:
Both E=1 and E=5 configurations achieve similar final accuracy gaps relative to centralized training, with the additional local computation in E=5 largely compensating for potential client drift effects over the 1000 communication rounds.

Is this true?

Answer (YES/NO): NO